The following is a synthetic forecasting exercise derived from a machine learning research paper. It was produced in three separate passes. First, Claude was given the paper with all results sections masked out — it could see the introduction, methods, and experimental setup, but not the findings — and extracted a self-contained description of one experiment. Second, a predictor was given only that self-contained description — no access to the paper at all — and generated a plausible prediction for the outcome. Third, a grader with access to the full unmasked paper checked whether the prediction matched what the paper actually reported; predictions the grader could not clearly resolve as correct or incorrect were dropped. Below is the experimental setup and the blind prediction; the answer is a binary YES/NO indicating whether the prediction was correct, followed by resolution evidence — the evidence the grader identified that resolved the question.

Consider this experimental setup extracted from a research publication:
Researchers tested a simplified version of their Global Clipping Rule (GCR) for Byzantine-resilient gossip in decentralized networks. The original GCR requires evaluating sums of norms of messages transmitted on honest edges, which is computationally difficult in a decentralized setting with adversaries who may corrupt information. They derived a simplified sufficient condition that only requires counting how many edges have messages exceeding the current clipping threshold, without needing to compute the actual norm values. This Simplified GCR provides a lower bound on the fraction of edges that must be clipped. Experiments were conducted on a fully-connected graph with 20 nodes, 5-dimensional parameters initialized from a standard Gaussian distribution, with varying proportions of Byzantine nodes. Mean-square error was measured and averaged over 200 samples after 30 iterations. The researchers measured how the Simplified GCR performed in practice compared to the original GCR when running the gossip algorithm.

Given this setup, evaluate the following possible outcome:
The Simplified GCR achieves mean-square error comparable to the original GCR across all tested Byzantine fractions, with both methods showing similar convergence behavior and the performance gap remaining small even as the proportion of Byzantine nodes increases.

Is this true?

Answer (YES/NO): NO